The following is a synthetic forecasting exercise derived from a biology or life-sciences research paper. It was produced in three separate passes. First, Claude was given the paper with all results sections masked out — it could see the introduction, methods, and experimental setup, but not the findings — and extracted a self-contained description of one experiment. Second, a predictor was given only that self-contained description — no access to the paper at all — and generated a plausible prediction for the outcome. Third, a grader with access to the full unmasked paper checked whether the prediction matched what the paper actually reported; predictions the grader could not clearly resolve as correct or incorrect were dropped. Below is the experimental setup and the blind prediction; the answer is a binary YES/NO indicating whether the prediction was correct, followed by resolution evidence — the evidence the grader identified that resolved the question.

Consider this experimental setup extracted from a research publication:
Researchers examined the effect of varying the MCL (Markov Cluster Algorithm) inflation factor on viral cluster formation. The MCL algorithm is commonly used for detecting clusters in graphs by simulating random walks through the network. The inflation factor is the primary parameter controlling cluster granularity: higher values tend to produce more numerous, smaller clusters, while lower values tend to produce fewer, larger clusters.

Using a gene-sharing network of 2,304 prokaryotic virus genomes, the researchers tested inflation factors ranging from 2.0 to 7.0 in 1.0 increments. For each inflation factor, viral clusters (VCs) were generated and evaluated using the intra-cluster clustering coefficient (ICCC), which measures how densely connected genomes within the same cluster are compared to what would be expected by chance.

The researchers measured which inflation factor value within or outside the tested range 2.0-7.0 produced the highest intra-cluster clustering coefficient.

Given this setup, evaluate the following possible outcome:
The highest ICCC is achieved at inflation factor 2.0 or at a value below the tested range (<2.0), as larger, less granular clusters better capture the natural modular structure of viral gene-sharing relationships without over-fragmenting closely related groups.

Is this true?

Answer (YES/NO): YES